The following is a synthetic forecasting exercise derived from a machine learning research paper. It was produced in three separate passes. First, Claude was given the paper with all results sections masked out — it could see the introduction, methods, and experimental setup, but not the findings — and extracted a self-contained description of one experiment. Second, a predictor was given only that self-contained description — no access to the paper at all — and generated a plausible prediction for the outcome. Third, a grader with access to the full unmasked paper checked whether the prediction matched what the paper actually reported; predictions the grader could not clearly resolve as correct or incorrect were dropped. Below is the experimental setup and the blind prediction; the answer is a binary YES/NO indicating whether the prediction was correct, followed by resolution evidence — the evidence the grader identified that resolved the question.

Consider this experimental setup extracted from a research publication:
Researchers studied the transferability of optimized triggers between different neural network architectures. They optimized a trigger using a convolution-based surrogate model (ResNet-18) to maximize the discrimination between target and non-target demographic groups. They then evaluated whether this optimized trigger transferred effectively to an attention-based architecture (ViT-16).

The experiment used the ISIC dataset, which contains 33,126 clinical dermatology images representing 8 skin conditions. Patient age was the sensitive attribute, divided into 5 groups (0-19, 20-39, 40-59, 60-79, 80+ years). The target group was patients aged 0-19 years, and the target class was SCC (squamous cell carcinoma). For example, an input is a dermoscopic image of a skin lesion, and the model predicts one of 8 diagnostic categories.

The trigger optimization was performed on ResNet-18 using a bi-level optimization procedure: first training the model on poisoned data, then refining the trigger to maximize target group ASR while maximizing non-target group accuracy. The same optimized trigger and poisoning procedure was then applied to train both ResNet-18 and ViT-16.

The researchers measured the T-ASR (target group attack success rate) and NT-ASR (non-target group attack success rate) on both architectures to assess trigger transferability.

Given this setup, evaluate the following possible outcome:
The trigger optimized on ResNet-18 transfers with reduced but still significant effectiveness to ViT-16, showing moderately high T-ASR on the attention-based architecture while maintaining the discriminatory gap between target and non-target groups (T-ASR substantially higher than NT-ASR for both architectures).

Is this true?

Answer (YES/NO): NO